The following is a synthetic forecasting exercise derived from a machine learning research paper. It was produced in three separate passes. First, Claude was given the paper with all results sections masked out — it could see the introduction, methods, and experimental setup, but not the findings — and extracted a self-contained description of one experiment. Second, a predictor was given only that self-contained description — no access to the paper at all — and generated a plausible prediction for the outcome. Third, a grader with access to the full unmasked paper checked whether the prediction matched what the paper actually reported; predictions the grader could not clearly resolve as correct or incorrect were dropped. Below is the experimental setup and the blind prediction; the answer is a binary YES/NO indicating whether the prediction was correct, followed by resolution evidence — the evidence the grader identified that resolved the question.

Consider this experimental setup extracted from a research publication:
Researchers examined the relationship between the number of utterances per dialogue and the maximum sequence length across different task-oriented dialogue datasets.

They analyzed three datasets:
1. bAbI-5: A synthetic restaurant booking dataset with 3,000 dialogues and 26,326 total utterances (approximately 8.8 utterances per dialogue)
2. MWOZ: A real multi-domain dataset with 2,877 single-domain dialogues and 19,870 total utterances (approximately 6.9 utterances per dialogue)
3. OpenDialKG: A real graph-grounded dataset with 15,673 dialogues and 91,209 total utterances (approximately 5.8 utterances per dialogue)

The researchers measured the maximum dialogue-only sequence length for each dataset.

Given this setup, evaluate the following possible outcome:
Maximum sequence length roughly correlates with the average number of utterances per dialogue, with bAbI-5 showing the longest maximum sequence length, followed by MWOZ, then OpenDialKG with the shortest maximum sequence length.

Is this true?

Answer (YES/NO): NO